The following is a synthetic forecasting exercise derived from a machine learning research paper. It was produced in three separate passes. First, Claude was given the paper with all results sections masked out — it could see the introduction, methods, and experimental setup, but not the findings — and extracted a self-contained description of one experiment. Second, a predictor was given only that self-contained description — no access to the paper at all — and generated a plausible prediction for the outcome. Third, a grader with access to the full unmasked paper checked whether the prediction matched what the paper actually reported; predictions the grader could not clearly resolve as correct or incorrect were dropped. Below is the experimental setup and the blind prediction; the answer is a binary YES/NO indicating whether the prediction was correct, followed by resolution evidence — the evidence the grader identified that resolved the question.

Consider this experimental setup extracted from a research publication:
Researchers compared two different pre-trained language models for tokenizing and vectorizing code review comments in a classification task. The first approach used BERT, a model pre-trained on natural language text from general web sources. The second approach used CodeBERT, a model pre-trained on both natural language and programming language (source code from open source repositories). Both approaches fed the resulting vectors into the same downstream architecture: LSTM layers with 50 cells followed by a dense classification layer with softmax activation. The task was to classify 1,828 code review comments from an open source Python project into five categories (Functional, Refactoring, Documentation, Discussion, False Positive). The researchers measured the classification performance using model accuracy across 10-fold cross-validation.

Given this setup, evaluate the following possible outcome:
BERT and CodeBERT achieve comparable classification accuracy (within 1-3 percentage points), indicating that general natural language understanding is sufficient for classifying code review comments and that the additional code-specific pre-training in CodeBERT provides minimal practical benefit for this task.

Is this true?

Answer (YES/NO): NO